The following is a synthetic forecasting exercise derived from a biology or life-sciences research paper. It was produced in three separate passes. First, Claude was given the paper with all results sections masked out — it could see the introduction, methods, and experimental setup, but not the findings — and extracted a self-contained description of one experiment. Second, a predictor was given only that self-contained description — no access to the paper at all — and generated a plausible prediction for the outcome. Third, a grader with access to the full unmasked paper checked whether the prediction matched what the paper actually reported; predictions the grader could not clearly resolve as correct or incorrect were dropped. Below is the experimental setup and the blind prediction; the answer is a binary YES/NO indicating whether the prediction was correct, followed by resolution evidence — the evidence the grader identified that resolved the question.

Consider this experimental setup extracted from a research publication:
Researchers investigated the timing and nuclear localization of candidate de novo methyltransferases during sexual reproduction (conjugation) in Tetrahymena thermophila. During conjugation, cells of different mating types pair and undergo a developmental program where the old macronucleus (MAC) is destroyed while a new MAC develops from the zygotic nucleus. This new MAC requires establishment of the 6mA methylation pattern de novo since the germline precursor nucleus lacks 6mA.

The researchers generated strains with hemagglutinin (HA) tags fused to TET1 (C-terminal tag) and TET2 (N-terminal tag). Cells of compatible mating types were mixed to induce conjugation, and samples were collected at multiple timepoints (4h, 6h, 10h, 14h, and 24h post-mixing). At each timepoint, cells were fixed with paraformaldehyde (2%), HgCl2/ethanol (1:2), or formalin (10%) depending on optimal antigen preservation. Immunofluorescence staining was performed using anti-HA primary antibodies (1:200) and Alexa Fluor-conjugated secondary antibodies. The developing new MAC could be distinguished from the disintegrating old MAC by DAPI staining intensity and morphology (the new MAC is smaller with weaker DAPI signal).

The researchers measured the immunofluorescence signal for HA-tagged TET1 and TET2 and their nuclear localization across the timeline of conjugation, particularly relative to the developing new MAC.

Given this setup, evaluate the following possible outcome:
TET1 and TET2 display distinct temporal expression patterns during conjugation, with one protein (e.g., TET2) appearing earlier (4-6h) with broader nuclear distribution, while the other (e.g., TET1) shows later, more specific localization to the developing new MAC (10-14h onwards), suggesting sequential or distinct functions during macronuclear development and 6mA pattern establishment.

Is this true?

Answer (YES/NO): NO